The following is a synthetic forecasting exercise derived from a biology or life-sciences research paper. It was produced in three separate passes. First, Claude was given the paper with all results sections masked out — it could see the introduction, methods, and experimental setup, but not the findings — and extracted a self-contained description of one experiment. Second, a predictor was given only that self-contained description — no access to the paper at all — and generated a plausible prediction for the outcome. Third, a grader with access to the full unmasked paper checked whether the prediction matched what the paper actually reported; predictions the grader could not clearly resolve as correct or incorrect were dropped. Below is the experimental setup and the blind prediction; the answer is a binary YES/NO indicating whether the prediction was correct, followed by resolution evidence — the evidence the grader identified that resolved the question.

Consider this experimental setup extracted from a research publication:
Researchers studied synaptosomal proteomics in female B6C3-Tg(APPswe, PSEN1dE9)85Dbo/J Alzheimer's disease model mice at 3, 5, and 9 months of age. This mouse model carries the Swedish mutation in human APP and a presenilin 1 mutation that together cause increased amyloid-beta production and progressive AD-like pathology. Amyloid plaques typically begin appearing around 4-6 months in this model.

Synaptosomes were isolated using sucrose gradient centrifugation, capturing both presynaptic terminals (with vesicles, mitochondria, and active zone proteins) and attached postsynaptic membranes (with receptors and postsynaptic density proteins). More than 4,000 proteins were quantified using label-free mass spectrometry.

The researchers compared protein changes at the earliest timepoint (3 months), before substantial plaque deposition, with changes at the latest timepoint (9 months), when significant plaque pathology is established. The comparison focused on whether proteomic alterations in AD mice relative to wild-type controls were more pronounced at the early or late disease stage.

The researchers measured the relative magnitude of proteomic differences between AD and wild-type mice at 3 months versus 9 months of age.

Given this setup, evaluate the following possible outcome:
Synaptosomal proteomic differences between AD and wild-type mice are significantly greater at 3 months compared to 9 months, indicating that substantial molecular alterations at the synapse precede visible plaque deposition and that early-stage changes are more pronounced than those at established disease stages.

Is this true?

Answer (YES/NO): YES